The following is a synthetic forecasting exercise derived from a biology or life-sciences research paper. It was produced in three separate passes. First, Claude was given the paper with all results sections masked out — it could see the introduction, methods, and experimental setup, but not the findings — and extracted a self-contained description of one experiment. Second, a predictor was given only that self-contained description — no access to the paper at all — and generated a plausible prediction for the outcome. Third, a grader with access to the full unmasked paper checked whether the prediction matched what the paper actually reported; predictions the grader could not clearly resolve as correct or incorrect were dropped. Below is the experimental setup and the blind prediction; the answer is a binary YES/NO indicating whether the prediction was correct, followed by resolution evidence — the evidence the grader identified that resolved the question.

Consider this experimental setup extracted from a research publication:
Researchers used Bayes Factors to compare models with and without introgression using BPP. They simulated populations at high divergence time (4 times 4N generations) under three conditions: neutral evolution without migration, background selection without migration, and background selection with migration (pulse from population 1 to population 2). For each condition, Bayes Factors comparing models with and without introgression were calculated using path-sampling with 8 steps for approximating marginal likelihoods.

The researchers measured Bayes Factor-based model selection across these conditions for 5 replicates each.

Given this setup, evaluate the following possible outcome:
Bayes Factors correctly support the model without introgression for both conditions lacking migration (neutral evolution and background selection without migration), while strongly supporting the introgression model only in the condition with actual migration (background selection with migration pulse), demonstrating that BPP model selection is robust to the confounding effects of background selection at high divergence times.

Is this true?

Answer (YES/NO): NO